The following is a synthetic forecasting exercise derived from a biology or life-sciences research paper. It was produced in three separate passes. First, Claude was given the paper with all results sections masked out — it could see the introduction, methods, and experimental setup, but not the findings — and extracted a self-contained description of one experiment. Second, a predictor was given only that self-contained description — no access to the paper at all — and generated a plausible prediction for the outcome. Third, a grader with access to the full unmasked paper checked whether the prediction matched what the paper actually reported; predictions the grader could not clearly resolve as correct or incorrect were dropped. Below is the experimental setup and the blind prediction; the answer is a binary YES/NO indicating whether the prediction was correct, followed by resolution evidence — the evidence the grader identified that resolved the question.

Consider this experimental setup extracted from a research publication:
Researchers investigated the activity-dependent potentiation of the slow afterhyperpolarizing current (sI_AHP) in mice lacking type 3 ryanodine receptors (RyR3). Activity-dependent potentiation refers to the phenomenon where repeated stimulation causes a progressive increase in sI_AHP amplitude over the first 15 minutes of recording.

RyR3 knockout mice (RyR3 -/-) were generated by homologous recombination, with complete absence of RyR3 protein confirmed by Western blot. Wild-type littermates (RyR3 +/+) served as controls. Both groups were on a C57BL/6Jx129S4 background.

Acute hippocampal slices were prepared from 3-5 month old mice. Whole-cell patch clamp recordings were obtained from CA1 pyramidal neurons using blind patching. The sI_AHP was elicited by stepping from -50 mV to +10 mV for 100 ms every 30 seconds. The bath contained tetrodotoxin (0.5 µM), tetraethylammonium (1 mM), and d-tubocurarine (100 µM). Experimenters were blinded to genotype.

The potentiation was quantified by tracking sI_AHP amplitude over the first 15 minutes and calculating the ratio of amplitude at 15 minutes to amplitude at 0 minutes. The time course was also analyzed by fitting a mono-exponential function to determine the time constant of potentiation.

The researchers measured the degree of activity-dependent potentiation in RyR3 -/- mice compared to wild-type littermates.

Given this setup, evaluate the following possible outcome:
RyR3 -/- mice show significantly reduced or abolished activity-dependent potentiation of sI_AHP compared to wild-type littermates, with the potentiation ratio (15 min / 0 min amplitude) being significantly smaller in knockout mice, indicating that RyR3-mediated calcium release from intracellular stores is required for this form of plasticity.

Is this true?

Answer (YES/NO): NO